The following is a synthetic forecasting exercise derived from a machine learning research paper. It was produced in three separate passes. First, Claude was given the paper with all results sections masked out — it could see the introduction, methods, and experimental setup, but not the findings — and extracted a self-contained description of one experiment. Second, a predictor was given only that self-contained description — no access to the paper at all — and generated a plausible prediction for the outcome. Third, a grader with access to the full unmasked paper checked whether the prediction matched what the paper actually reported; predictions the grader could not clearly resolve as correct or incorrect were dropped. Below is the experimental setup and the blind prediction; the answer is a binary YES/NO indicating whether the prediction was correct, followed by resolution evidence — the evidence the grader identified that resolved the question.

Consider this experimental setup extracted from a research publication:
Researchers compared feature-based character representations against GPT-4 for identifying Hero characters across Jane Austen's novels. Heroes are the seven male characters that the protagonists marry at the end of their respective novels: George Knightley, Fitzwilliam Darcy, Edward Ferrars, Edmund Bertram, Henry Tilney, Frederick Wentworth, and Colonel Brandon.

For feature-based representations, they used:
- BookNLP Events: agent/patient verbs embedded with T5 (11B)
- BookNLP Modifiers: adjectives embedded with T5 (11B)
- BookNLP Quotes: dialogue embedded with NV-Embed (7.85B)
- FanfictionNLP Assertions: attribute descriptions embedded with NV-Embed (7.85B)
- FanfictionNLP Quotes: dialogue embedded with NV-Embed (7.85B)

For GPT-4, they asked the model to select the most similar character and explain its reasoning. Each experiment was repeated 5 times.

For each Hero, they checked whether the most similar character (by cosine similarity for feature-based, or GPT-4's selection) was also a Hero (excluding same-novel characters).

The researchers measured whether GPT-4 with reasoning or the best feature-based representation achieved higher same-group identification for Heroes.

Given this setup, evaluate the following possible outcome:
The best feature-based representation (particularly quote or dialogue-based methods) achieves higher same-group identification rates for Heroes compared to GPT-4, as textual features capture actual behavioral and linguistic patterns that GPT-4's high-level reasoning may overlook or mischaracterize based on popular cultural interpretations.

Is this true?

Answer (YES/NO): NO